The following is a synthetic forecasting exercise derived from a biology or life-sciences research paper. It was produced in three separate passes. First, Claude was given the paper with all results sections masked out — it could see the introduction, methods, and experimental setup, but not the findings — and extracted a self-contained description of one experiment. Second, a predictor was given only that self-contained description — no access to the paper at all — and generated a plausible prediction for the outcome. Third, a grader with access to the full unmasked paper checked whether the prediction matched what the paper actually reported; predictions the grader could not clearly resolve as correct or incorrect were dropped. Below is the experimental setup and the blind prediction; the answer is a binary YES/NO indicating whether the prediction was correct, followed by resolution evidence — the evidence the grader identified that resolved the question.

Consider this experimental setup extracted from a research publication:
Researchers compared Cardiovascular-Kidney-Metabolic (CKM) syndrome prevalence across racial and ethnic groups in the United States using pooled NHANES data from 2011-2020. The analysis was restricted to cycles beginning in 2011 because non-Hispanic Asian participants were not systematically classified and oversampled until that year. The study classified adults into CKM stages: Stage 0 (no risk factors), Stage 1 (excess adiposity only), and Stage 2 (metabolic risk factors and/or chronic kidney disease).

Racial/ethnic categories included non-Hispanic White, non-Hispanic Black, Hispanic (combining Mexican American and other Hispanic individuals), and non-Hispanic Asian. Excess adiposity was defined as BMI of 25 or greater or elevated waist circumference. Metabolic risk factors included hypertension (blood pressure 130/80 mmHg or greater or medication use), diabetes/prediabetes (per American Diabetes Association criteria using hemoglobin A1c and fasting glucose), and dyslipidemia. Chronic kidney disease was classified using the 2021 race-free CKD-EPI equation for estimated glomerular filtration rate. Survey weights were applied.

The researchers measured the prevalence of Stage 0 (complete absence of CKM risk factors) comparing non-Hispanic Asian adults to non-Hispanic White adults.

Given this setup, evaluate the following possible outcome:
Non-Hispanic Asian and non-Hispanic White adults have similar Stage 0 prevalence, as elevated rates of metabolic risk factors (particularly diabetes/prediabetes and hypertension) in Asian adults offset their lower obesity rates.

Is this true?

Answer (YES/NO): YES